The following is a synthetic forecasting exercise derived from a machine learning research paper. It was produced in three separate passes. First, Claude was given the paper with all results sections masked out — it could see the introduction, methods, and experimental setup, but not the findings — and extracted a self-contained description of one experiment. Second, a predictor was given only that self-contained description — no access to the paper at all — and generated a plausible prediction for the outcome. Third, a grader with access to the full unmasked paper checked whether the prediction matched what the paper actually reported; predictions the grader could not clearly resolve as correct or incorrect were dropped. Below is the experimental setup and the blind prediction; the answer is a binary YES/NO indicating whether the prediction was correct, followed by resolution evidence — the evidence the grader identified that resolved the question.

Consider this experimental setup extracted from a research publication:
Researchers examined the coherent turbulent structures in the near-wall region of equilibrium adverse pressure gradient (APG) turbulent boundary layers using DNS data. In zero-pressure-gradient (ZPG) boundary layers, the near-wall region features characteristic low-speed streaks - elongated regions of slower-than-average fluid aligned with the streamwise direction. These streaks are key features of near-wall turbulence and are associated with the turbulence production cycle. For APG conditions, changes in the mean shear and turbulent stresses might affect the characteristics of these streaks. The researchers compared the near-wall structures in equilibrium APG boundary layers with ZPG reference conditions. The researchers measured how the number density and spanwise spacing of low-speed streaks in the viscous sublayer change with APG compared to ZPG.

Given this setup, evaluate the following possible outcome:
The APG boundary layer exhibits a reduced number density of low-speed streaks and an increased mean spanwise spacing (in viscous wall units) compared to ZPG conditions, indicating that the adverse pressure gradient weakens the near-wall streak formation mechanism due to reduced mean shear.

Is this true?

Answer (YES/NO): YES